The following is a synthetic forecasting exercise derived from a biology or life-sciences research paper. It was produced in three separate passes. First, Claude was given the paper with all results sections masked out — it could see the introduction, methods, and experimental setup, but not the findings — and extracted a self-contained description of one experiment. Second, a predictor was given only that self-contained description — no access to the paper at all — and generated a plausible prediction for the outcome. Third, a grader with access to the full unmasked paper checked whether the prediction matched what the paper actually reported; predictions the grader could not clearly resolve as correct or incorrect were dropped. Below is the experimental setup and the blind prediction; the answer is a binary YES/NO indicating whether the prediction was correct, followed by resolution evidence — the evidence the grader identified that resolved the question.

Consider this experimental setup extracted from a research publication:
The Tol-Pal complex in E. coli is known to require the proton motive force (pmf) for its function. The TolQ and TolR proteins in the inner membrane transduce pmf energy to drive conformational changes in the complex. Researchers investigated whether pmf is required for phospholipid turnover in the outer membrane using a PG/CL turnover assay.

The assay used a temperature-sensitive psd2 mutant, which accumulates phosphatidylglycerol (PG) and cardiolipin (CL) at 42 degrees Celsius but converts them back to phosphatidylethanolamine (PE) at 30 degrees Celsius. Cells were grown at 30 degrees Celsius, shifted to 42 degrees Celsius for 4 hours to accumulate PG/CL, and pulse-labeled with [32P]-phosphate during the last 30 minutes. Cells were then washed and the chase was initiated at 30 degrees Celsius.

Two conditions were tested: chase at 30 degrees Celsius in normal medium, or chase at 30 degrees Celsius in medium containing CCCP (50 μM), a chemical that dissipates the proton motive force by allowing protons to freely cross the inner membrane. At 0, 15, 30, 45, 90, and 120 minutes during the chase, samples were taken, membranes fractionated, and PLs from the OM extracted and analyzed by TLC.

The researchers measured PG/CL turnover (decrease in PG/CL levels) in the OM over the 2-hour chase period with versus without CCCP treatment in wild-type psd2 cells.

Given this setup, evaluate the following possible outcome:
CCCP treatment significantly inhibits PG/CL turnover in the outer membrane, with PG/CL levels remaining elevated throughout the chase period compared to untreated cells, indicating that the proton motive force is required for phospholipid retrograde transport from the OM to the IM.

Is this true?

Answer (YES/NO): YES